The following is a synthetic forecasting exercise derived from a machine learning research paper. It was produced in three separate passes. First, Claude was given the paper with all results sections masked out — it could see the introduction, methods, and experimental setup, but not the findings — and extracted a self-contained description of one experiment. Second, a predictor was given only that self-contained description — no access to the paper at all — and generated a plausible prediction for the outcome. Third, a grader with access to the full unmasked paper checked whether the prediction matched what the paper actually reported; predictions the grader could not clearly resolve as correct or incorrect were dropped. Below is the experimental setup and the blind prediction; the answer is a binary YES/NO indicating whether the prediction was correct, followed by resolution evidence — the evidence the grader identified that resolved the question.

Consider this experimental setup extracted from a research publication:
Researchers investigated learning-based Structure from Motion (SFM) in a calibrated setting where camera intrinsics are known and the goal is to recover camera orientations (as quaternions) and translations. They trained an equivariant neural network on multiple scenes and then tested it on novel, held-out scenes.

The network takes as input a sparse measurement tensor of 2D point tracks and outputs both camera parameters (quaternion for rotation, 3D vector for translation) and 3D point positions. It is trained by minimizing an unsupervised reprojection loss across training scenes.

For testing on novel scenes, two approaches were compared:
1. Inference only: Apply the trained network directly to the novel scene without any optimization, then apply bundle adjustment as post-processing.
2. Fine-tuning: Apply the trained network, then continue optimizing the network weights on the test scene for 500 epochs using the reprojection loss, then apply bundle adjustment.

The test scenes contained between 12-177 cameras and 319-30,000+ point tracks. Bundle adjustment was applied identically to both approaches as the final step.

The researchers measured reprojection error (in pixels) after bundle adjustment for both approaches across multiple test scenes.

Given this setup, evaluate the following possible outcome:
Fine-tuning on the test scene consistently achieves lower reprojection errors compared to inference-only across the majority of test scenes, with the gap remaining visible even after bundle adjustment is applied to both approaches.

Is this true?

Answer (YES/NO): NO